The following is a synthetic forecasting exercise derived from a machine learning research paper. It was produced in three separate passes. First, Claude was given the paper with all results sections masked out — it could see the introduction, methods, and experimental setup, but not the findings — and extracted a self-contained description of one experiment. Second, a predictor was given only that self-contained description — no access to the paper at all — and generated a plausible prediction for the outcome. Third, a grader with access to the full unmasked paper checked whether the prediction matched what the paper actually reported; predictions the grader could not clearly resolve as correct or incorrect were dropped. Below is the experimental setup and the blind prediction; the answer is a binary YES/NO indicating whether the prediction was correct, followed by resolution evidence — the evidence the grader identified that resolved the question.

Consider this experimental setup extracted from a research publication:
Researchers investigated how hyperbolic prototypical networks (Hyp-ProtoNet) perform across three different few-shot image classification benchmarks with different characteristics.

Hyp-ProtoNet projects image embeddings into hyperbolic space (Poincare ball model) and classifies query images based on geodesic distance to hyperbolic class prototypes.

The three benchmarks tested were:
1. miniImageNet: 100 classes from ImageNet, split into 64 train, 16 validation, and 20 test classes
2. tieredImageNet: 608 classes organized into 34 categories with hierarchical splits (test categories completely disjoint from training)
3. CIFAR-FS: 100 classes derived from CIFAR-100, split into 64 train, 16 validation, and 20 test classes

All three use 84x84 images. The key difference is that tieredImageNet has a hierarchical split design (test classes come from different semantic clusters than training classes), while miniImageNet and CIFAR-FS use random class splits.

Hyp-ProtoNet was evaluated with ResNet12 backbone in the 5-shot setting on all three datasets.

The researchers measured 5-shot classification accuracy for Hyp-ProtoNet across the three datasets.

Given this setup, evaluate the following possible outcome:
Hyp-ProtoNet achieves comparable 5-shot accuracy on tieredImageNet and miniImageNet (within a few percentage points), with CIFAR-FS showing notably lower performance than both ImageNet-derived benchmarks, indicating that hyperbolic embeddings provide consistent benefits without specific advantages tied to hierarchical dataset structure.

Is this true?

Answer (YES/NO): NO